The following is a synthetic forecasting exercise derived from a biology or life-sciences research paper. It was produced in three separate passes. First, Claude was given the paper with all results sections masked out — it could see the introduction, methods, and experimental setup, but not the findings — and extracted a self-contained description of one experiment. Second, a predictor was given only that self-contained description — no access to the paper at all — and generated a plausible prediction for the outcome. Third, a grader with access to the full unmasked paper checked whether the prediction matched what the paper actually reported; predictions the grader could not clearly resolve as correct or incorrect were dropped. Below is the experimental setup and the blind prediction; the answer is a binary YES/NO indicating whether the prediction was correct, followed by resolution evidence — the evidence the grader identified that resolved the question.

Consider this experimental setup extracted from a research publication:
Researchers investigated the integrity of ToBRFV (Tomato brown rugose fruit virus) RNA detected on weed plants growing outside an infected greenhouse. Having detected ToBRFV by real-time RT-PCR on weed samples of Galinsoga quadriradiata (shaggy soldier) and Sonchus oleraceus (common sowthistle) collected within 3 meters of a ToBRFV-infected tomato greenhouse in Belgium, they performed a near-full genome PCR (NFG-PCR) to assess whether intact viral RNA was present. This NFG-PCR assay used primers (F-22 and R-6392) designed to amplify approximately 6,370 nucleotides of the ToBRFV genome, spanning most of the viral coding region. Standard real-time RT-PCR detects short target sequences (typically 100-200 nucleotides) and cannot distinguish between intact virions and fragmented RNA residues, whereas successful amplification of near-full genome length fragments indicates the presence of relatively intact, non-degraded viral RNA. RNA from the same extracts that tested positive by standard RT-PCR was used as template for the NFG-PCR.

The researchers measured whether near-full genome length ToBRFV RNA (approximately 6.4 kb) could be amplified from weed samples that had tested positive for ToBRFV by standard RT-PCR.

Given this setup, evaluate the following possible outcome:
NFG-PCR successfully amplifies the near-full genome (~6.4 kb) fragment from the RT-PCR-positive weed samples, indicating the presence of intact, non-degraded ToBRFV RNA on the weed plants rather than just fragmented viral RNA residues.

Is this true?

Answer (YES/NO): NO